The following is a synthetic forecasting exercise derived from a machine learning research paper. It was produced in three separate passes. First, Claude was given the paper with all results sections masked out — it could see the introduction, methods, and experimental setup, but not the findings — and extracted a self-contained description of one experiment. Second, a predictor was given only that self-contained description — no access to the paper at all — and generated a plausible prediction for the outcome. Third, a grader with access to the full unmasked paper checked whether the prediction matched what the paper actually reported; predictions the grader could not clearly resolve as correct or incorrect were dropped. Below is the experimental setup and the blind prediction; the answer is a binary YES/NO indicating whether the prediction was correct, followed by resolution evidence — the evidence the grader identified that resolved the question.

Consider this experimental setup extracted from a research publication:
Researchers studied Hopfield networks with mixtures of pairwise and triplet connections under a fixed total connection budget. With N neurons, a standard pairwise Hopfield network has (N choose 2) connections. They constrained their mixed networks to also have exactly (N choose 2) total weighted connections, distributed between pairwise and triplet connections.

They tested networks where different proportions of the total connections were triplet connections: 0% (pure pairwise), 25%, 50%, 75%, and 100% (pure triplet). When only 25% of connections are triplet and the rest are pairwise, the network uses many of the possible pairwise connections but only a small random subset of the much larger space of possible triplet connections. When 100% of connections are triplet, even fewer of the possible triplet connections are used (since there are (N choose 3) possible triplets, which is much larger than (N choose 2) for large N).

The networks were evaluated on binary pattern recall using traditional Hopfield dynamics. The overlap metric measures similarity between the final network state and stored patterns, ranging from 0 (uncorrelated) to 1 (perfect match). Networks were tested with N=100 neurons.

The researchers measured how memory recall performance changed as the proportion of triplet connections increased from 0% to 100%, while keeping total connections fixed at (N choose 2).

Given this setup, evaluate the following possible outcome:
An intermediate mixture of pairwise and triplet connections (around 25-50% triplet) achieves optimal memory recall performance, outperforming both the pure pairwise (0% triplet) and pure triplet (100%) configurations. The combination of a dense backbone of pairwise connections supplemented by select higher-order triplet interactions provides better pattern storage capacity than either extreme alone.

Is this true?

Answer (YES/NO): NO